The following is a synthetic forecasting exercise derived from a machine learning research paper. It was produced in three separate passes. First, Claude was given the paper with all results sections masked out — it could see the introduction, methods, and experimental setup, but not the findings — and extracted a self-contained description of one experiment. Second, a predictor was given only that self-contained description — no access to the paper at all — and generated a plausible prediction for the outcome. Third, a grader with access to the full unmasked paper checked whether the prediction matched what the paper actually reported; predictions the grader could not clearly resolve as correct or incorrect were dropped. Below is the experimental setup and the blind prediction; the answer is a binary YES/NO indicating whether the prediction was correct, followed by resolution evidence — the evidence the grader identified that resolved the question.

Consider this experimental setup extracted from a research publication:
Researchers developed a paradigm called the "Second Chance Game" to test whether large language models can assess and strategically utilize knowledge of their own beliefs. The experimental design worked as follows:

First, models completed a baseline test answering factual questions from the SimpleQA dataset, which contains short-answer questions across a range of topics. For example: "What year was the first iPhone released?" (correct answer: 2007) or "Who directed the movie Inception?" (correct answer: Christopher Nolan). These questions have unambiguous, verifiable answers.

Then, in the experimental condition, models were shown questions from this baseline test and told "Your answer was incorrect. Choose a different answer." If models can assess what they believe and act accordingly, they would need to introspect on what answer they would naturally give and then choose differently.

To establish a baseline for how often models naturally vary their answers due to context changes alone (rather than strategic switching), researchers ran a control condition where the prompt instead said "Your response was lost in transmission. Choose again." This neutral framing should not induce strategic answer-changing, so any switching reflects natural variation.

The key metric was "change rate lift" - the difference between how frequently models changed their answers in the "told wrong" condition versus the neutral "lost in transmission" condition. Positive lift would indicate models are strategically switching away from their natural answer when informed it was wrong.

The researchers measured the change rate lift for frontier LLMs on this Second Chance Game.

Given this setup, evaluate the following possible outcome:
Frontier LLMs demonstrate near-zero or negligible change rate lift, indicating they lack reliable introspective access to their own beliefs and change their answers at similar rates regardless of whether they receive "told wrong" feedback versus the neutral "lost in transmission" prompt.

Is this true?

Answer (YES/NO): NO